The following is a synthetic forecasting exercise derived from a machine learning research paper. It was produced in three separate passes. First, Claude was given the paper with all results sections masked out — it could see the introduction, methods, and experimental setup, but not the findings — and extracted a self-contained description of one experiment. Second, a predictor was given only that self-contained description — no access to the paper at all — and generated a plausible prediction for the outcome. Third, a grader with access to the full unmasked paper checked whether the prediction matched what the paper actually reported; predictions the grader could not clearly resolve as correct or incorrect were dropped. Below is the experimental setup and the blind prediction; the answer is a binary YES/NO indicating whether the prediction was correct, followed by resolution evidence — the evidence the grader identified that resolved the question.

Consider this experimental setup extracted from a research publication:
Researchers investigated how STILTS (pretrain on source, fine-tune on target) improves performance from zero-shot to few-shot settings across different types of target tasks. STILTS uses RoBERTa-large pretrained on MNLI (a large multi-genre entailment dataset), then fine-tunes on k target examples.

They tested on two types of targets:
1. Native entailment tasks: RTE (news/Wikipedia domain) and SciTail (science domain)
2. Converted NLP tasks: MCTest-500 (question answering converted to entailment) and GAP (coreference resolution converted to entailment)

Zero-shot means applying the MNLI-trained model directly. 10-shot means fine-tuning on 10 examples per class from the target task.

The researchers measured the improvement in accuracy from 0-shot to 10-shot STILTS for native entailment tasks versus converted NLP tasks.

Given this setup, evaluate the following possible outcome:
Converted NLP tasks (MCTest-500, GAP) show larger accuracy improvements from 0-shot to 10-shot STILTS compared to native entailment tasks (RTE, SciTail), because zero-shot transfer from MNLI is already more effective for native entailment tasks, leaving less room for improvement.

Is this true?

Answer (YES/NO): YES